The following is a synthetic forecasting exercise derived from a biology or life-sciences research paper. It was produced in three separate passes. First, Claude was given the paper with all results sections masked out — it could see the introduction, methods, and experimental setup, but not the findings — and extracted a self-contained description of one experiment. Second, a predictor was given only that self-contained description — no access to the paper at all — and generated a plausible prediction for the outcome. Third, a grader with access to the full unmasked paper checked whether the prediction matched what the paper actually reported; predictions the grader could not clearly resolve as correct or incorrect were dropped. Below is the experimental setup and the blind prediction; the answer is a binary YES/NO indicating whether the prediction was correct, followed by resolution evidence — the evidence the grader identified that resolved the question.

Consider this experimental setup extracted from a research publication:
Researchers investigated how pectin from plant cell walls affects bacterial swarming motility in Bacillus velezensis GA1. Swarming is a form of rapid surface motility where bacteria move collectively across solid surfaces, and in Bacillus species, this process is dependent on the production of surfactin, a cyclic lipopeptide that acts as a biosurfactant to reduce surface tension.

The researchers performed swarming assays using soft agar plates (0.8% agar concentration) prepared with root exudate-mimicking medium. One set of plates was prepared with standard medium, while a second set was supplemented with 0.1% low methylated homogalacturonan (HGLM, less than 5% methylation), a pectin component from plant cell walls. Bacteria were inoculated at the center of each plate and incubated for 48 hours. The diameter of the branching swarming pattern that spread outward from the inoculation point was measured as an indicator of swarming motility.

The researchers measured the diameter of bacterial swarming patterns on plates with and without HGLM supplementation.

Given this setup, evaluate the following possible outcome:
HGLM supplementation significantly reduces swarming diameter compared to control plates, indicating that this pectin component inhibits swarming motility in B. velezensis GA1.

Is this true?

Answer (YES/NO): NO